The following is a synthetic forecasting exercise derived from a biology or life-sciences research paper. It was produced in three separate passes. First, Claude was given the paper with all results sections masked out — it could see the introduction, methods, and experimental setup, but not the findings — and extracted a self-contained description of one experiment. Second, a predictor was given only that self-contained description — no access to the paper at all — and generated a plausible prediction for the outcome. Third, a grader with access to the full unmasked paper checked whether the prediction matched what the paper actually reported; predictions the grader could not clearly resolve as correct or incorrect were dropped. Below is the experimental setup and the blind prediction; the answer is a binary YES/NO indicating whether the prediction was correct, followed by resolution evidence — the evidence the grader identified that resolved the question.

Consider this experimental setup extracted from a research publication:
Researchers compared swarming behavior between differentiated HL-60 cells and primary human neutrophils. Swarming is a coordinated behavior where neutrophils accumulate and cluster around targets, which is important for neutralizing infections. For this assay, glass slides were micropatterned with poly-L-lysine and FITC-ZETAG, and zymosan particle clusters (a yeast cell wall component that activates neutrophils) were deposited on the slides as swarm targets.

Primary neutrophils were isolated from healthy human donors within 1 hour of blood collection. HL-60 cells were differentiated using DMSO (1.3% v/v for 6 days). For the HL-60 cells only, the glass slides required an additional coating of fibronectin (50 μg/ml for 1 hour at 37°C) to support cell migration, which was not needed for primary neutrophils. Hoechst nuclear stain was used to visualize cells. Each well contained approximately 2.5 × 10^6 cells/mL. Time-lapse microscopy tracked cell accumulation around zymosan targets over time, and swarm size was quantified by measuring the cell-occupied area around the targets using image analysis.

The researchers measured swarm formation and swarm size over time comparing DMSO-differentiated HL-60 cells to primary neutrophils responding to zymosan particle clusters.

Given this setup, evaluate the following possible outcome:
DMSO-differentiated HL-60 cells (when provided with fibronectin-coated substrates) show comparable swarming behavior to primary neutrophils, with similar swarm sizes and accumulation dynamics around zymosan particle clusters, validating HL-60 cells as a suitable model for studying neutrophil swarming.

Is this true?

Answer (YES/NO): NO